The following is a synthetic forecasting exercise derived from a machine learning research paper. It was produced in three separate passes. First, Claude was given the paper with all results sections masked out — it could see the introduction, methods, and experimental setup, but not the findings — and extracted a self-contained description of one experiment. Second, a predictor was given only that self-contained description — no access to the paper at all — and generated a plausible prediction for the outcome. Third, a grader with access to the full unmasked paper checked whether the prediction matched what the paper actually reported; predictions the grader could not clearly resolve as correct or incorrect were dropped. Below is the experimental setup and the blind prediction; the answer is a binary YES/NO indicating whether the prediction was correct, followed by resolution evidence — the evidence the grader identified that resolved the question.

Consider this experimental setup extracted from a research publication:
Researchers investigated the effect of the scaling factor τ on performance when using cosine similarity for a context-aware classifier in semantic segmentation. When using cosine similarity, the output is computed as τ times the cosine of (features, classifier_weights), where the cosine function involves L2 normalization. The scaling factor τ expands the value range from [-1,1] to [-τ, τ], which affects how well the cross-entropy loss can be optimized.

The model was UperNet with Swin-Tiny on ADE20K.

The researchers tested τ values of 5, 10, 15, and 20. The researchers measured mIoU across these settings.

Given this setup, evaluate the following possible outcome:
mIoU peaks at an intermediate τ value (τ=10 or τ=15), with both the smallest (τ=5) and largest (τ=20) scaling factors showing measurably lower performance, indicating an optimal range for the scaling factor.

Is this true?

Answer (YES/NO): YES